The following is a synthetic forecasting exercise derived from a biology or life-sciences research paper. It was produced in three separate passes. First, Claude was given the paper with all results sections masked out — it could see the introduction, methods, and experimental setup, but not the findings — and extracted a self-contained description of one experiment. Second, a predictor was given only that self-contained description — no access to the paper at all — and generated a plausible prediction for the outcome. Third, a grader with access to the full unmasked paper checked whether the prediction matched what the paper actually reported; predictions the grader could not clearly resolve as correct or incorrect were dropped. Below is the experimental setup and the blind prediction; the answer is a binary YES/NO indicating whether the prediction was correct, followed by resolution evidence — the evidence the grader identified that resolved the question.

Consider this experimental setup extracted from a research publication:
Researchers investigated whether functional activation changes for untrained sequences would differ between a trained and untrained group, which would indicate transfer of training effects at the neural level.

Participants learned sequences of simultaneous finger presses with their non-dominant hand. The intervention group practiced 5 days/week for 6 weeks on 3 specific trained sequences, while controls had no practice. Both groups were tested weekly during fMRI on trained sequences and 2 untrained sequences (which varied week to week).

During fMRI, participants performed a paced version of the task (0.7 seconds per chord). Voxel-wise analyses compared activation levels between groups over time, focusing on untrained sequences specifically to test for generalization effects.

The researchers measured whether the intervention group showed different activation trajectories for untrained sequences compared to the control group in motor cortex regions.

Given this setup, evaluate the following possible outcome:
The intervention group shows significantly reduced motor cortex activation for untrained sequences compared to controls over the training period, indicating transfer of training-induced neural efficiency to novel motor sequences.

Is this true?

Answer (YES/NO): NO